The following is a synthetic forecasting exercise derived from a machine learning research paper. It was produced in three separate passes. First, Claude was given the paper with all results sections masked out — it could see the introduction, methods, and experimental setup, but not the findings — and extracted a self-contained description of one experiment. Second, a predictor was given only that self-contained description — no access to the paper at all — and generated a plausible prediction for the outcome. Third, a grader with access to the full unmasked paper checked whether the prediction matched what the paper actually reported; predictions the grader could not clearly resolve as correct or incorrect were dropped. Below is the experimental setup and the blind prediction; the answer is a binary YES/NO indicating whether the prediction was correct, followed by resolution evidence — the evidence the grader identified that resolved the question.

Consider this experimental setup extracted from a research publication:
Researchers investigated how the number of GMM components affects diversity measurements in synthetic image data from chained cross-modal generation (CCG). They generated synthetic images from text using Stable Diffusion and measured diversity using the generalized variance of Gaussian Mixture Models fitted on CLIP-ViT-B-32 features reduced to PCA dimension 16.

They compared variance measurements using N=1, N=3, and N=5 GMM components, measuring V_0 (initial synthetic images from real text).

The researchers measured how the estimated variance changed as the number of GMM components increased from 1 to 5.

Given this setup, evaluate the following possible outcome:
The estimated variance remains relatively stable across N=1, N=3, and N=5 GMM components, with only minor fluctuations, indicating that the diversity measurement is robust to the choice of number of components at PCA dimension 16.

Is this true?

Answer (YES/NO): NO